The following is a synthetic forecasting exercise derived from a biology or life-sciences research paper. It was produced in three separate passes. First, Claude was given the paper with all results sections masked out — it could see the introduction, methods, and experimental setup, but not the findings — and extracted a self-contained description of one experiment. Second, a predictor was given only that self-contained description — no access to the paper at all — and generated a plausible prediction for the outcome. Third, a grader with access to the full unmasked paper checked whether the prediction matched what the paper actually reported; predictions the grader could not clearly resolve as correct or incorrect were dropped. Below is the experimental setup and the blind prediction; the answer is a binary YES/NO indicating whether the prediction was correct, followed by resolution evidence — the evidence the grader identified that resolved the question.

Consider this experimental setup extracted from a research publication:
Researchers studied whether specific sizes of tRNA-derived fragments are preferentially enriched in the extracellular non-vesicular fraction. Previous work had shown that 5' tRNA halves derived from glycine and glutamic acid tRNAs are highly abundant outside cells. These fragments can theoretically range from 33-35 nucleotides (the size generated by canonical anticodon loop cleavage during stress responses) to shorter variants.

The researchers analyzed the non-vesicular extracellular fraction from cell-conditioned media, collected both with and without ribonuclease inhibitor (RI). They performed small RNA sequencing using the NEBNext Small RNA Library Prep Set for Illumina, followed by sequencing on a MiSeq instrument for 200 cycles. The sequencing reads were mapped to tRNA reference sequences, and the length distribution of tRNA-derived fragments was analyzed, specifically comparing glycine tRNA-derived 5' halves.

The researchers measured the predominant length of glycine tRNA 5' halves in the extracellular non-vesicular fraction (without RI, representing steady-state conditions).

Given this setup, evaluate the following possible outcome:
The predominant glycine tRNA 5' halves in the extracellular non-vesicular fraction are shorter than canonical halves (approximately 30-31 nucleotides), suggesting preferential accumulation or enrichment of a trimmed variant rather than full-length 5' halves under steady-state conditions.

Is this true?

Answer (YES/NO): YES